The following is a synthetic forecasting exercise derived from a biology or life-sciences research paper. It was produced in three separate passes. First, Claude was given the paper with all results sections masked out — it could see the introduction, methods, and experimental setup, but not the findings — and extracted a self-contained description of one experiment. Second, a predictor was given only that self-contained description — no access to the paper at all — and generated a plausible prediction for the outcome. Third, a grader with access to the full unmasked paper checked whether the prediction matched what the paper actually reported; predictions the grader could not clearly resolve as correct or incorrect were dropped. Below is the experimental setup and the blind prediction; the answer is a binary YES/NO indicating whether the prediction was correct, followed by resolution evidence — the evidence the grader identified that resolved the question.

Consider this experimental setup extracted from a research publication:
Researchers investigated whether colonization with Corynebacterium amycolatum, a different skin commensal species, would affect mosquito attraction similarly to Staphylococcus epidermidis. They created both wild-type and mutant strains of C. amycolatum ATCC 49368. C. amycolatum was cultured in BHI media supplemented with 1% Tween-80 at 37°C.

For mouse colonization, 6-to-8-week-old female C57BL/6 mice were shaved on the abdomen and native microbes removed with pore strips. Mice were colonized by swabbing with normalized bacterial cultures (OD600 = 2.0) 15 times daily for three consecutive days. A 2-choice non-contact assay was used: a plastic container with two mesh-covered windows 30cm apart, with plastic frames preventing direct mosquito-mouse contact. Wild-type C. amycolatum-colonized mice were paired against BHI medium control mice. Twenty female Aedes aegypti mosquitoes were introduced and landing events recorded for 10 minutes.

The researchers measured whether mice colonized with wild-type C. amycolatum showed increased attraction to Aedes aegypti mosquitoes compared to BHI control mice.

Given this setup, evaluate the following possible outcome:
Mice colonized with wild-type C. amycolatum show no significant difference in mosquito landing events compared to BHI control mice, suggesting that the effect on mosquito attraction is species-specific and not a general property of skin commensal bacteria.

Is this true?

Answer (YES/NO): NO